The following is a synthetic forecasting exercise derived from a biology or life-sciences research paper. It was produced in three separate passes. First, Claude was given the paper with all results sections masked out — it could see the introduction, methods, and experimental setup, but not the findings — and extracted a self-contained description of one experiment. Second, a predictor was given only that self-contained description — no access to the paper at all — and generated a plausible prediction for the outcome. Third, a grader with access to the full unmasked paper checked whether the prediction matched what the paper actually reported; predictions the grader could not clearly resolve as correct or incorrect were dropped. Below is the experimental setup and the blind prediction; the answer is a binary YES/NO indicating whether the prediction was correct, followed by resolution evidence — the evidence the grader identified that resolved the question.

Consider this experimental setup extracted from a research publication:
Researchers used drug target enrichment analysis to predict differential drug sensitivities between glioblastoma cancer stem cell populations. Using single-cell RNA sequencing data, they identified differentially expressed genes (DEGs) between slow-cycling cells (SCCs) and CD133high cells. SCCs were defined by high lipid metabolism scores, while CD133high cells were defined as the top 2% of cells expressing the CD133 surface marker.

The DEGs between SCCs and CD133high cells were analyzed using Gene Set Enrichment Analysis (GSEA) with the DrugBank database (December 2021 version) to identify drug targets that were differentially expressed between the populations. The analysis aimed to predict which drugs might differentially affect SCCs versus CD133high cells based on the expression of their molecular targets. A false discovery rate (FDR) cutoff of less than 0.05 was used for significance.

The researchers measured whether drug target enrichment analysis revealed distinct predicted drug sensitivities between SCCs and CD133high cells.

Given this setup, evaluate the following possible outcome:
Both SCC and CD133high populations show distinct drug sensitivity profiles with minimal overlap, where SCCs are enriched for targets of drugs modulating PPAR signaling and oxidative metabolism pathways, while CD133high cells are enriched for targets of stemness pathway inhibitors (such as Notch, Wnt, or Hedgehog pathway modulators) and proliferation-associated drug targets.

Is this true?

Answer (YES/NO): NO